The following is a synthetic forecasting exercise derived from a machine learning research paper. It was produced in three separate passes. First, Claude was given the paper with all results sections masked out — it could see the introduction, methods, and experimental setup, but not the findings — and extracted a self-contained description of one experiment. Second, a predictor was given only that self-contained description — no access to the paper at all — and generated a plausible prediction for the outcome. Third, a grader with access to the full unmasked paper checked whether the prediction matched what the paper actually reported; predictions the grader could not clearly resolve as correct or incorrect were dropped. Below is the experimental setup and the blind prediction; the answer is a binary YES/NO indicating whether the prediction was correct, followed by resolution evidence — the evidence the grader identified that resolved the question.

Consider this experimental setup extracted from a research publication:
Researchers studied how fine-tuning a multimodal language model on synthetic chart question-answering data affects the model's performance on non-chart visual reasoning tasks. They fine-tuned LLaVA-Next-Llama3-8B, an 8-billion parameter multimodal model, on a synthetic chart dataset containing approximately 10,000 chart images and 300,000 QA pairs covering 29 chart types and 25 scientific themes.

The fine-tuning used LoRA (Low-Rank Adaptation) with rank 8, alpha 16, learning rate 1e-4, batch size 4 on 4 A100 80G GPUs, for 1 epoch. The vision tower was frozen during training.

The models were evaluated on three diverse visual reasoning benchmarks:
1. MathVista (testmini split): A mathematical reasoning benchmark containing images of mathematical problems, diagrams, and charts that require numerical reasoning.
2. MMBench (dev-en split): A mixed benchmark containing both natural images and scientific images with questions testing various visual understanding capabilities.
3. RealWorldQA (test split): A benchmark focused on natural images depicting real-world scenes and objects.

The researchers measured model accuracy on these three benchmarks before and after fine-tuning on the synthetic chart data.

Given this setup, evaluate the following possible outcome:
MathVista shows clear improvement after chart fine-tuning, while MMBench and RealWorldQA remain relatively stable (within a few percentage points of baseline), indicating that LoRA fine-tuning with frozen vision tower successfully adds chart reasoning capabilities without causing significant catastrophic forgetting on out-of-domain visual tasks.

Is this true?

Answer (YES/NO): NO